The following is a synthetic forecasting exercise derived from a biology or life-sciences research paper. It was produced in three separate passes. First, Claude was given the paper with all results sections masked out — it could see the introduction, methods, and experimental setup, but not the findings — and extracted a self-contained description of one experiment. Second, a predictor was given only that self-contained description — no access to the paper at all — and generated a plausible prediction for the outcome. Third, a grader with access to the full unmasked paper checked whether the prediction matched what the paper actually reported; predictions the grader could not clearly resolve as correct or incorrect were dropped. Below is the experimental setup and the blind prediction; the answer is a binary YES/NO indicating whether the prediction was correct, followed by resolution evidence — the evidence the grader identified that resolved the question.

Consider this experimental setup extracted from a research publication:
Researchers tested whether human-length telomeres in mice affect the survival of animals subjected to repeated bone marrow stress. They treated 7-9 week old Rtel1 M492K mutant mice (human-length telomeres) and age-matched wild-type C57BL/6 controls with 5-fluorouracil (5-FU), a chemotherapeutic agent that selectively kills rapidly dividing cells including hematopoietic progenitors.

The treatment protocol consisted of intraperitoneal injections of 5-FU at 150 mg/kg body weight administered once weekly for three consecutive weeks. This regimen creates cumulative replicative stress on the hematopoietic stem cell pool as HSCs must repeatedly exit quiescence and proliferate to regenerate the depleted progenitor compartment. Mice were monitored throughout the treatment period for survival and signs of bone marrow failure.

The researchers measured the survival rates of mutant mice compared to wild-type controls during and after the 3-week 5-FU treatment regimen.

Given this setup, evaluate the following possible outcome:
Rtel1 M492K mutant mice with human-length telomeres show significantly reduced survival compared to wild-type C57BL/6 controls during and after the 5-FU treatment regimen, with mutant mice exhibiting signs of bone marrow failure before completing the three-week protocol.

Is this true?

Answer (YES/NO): YES